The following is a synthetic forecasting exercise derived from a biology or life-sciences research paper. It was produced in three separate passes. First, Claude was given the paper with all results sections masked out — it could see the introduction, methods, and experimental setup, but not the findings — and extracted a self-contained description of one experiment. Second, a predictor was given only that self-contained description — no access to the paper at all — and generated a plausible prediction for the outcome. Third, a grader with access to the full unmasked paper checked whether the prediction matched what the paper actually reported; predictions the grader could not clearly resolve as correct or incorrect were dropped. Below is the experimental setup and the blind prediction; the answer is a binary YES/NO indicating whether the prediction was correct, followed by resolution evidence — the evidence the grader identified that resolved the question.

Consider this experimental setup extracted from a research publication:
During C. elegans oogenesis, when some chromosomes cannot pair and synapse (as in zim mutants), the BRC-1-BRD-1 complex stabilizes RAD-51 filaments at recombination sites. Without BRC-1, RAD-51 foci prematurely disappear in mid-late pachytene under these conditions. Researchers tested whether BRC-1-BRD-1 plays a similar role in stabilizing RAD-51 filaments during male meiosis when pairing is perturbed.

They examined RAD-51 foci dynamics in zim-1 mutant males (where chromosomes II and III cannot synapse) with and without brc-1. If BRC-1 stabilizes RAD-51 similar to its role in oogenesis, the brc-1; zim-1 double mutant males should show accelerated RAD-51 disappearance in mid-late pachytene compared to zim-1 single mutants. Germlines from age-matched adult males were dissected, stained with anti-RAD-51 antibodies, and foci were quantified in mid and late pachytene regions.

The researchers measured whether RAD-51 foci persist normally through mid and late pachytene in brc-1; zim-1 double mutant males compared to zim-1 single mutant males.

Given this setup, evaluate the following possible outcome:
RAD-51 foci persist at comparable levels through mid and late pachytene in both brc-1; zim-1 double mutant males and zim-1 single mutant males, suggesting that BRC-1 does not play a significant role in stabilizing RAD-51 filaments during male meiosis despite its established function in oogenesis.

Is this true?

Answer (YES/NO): NO